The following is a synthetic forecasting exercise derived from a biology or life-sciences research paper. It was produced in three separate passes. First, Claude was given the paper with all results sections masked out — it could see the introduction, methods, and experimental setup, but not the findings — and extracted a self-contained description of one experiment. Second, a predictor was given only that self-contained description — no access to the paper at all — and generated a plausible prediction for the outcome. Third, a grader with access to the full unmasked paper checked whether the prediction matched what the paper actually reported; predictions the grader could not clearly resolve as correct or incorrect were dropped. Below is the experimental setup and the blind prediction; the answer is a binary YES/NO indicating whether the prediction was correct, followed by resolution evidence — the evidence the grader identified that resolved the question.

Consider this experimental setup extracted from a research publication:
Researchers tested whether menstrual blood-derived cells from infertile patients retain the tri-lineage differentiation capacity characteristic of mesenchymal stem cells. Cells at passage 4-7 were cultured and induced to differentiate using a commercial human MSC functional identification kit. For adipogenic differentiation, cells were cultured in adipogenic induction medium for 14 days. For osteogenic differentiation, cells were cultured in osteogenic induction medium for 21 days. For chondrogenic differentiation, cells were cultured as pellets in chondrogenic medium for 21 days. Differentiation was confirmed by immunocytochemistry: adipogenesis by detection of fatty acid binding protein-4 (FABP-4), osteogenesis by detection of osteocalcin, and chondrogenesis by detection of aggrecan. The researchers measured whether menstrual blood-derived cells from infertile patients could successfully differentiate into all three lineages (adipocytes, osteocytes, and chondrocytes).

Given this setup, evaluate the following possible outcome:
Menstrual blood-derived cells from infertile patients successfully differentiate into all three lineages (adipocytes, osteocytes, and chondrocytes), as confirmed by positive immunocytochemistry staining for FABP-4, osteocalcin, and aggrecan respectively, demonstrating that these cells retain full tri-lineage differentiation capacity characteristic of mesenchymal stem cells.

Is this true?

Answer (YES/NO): YES